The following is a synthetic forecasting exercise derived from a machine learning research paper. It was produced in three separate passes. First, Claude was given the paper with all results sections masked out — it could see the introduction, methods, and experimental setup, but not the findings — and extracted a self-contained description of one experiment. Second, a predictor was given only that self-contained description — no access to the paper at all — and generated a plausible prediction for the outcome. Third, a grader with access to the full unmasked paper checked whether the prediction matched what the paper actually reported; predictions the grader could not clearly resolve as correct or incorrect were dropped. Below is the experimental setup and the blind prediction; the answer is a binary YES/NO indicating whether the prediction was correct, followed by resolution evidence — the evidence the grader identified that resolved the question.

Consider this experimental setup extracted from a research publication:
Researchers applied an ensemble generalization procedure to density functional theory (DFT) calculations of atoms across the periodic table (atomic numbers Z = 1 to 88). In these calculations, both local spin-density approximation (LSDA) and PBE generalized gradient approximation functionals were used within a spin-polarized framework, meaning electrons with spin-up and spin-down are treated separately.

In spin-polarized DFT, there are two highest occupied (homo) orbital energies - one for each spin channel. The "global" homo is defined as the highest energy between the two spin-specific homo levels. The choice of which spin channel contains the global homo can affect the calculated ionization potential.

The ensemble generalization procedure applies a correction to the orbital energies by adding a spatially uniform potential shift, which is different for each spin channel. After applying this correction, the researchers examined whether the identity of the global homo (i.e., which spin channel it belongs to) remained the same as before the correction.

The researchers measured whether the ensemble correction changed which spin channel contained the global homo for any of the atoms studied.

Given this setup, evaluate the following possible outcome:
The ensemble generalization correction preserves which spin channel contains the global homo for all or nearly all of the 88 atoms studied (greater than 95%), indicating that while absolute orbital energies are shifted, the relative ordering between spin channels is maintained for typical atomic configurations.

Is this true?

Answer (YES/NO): NO